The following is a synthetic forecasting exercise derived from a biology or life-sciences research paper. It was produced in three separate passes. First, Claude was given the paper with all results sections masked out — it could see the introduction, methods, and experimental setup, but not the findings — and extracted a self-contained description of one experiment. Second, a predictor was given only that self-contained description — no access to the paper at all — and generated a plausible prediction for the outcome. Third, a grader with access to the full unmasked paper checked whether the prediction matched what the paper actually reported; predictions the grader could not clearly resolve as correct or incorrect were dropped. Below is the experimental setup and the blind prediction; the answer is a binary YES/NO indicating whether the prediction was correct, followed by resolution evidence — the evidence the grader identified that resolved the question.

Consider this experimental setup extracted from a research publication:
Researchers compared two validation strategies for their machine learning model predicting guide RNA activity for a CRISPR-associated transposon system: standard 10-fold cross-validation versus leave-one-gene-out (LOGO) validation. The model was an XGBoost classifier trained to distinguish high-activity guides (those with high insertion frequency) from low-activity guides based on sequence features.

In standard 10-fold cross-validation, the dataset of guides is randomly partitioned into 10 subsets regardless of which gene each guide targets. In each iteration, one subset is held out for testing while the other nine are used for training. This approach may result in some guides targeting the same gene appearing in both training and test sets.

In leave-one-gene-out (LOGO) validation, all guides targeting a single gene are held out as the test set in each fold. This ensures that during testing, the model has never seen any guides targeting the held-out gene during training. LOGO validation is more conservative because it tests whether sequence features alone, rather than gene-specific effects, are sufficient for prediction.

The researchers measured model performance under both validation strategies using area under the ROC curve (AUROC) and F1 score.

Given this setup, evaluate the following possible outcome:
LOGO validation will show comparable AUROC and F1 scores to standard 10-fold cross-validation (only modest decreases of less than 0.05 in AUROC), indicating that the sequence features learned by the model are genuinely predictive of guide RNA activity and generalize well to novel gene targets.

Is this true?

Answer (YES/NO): NO